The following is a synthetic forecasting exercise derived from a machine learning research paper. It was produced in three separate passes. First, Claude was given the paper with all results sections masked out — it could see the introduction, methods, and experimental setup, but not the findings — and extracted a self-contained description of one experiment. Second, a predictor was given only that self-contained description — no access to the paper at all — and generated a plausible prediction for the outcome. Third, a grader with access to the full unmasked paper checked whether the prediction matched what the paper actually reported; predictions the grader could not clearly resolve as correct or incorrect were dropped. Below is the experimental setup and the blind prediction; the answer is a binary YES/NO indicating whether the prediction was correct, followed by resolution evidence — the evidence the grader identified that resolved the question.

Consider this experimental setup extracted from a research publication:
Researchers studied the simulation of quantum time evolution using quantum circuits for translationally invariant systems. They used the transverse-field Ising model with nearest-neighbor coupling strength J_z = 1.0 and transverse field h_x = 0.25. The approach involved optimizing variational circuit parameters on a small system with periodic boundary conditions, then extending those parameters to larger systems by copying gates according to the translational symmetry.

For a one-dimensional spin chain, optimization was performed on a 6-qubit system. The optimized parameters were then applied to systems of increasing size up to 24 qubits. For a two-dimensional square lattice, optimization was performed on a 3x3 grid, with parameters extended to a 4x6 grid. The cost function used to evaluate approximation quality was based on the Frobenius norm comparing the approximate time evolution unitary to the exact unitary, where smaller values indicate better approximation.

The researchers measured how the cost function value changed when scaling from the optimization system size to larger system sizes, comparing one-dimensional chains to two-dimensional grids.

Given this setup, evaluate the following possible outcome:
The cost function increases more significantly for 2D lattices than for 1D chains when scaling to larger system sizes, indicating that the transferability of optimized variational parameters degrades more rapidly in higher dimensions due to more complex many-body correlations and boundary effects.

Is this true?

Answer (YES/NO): NO